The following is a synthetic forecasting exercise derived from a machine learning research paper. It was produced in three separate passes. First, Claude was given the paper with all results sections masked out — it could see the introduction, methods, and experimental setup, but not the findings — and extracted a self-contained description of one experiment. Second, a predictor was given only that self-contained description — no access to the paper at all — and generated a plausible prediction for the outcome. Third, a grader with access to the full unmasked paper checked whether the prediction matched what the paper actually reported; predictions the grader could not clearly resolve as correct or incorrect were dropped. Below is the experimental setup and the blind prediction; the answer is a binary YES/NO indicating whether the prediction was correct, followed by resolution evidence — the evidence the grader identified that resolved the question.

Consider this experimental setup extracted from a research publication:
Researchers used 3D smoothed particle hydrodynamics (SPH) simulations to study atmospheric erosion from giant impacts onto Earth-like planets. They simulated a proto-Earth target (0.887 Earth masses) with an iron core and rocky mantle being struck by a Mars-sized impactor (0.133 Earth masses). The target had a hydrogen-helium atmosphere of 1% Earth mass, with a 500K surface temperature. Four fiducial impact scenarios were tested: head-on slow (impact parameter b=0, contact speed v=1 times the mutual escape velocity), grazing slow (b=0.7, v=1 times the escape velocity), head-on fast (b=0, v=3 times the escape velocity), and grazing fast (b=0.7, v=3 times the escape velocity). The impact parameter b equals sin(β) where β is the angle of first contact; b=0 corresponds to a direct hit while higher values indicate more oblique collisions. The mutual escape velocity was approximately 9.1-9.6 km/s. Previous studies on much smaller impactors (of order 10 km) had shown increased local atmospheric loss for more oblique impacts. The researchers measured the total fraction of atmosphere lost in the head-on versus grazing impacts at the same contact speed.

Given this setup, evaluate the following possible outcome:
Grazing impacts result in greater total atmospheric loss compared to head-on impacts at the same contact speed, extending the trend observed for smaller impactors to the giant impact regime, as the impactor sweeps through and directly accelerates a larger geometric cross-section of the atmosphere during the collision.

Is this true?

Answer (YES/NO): NO